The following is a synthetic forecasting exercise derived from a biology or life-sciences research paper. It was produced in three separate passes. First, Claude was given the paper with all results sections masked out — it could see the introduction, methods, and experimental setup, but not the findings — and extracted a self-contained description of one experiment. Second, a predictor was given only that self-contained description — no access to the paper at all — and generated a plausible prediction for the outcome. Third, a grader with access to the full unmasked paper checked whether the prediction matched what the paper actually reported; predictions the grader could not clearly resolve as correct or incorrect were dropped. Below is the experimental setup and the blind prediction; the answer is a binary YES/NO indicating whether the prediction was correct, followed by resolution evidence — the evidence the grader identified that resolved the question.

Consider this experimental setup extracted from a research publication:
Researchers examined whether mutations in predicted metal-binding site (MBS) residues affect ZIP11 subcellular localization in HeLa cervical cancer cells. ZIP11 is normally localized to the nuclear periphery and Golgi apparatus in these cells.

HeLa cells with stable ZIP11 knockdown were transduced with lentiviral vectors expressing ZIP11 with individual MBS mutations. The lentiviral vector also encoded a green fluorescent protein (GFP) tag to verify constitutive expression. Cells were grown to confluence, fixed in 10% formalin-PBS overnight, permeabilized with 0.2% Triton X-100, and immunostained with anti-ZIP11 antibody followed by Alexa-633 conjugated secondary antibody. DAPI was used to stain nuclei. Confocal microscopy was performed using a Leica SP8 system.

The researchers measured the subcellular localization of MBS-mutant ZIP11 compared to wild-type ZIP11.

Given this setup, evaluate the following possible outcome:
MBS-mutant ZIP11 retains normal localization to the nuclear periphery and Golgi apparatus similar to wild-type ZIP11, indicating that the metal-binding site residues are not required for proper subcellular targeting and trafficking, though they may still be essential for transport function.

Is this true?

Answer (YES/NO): YES